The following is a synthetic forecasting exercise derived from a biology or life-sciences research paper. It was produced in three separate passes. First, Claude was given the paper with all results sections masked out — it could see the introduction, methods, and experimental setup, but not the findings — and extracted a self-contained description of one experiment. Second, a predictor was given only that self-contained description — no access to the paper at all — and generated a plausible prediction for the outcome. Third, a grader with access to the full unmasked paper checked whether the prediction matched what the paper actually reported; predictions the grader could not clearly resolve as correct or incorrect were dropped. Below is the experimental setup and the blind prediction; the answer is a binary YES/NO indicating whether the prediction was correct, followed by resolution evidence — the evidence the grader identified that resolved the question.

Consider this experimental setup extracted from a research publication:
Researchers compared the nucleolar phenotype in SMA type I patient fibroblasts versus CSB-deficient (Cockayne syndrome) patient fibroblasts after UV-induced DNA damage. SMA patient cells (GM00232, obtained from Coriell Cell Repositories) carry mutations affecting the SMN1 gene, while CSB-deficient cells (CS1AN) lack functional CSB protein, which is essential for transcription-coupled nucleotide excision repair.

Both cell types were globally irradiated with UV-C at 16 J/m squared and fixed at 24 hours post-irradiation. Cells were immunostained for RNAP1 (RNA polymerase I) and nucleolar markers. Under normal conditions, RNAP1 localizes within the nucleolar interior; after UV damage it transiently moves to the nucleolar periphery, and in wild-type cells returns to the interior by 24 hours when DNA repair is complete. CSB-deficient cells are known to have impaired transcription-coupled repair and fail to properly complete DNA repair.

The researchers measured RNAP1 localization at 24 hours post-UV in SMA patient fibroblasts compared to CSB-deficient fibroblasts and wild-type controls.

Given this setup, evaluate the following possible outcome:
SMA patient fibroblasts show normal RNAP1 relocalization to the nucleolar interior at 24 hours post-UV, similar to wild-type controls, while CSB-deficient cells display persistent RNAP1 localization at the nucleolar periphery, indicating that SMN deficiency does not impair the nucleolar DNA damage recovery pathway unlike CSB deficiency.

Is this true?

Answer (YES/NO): NO